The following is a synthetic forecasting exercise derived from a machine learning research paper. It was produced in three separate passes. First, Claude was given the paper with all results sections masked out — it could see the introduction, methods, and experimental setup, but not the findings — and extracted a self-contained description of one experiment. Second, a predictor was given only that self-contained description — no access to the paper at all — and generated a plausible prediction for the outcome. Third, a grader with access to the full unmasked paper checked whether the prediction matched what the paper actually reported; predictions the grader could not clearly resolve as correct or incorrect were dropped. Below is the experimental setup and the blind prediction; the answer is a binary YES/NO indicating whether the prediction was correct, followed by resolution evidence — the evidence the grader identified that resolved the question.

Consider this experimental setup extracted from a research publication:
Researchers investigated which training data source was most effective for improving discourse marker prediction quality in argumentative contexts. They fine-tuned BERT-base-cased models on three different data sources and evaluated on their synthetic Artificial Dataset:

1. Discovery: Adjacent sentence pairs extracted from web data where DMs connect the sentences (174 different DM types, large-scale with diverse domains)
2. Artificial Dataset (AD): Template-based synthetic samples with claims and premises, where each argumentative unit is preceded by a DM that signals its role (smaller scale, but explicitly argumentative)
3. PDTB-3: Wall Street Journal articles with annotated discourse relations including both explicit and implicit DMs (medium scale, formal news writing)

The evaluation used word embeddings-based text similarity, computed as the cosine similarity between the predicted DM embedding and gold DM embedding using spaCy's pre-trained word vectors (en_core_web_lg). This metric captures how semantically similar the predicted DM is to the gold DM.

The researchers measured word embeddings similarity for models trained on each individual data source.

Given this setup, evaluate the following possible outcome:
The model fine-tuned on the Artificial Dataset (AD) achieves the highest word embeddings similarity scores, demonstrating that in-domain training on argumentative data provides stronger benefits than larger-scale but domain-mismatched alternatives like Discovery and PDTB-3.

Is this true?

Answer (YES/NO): YES